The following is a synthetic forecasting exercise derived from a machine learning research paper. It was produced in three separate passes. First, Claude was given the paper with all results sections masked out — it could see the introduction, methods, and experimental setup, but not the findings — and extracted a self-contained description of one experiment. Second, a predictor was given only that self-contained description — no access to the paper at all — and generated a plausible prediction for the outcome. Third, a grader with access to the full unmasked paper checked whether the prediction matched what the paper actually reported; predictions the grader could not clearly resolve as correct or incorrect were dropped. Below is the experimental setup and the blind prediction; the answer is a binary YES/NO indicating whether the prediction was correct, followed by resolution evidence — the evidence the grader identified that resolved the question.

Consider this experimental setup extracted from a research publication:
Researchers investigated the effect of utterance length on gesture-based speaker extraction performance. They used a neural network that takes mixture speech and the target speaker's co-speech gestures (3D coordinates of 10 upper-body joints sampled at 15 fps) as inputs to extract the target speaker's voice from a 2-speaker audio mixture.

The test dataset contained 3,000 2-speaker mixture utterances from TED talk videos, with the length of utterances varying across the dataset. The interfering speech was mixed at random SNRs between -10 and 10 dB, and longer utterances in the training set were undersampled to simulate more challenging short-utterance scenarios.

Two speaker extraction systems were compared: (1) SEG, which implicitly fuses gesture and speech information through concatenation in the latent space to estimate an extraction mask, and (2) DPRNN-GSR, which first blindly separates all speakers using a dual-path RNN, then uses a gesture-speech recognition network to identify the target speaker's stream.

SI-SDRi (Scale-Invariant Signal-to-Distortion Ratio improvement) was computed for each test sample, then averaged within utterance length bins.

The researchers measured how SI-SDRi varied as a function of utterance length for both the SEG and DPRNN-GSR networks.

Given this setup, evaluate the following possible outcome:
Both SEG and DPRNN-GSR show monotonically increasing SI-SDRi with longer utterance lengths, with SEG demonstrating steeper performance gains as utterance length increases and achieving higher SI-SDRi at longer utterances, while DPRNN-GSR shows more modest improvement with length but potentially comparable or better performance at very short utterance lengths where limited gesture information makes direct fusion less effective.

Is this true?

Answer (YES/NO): NO